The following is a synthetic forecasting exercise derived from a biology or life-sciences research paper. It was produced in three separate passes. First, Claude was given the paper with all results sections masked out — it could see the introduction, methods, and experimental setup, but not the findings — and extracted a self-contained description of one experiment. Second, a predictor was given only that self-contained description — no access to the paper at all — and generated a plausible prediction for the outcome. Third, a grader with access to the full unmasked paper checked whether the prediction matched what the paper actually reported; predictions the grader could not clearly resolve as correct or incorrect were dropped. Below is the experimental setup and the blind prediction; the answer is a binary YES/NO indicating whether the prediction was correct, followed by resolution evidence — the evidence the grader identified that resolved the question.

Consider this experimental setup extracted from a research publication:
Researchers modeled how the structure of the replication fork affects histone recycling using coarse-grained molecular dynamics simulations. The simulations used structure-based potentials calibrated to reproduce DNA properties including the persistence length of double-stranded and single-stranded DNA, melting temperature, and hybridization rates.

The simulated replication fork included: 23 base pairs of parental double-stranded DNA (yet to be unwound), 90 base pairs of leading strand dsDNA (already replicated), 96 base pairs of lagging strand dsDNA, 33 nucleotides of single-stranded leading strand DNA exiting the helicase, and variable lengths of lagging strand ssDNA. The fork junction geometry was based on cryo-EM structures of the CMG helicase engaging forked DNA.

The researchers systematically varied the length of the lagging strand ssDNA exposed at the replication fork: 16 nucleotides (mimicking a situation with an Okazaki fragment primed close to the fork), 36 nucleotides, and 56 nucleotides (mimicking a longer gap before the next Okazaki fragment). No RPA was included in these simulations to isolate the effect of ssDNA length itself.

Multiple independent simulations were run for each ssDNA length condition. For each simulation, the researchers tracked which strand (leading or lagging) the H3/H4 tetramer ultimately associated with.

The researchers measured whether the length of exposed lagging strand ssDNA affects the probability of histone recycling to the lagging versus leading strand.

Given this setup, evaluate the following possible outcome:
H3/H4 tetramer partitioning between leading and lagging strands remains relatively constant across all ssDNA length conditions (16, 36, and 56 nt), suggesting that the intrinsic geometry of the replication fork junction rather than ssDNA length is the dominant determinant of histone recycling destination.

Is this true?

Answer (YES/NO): NO